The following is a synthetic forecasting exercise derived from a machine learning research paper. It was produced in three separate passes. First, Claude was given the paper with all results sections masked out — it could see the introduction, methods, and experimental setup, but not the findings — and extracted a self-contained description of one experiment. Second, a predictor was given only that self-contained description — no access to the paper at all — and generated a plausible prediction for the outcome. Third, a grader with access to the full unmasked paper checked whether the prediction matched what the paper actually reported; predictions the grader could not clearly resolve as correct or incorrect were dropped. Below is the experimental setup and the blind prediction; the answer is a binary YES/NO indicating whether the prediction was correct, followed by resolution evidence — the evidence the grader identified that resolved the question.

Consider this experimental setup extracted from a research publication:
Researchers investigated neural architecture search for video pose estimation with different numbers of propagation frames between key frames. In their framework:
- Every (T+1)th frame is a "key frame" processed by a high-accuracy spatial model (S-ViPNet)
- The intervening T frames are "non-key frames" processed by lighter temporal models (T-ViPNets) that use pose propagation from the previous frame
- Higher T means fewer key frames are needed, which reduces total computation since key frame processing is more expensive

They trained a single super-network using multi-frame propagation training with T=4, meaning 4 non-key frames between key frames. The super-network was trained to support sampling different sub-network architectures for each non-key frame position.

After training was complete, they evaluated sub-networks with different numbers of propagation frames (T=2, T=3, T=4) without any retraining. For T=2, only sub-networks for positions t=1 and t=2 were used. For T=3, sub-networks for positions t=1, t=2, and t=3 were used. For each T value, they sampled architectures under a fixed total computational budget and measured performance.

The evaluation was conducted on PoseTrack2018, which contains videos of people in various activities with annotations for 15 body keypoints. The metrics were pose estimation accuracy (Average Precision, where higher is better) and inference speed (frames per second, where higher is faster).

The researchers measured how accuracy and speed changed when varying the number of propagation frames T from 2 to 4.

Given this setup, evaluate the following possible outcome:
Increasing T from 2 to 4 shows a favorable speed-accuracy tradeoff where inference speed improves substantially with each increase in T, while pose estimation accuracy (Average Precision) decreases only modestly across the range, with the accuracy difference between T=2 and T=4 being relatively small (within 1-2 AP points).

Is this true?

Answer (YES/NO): NO